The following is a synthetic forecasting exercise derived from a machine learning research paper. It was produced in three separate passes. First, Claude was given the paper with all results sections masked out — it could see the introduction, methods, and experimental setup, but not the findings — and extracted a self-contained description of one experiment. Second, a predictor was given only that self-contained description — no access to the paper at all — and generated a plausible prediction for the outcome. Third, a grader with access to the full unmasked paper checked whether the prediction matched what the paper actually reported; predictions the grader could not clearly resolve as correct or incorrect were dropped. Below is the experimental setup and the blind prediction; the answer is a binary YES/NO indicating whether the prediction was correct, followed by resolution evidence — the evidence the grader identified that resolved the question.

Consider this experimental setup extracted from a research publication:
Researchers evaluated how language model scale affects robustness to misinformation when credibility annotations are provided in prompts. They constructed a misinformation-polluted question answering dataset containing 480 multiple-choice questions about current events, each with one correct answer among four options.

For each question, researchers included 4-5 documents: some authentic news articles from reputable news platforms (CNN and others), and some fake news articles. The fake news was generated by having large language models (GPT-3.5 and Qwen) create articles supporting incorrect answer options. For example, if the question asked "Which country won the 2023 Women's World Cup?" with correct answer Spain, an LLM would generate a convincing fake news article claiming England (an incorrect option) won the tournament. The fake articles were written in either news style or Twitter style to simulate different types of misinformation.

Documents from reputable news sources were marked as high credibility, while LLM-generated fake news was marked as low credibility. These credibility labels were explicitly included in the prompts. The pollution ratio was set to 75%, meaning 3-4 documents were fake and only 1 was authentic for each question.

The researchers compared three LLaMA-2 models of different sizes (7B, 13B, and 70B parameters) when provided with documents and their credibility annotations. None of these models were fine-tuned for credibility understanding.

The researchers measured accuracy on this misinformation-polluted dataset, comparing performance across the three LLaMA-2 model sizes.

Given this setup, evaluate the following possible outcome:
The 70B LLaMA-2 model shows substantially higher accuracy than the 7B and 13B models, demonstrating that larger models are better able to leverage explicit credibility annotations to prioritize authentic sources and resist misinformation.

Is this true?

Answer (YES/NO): NO